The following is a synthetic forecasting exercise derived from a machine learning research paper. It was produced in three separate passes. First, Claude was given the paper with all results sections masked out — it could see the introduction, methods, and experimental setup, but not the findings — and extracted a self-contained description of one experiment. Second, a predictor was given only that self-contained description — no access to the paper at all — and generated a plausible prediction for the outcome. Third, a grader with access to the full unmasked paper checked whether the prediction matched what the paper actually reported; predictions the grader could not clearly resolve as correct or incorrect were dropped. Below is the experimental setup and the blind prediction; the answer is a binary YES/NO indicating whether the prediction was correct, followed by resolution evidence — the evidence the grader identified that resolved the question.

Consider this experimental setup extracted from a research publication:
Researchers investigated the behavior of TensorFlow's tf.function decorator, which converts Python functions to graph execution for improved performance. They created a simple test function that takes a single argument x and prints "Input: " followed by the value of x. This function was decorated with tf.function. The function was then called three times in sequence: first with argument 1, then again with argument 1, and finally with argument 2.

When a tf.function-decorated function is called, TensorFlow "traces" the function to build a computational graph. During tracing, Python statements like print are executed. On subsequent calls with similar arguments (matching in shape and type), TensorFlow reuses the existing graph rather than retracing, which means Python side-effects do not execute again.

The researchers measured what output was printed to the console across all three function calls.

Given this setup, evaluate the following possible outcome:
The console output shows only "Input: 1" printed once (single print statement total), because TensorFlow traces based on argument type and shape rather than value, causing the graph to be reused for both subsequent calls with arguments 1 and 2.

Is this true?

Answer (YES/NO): NO